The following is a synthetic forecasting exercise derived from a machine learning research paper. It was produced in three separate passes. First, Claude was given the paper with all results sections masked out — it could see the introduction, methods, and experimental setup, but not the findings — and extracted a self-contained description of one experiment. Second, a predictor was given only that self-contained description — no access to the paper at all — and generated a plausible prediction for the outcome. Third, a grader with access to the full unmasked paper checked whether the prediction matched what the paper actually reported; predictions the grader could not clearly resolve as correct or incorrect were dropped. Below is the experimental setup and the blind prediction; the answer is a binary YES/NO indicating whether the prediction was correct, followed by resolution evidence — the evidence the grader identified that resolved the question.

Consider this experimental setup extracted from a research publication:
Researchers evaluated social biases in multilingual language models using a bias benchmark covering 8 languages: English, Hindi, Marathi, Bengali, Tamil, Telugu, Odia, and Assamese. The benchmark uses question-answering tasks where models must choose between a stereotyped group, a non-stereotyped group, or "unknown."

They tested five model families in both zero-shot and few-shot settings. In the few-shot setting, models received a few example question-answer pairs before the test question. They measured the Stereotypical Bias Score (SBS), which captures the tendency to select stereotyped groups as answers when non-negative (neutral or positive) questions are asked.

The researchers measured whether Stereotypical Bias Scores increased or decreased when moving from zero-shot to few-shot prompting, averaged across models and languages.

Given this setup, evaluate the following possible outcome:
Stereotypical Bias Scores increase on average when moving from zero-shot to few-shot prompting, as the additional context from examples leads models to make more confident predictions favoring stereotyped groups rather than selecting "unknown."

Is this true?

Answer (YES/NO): NO